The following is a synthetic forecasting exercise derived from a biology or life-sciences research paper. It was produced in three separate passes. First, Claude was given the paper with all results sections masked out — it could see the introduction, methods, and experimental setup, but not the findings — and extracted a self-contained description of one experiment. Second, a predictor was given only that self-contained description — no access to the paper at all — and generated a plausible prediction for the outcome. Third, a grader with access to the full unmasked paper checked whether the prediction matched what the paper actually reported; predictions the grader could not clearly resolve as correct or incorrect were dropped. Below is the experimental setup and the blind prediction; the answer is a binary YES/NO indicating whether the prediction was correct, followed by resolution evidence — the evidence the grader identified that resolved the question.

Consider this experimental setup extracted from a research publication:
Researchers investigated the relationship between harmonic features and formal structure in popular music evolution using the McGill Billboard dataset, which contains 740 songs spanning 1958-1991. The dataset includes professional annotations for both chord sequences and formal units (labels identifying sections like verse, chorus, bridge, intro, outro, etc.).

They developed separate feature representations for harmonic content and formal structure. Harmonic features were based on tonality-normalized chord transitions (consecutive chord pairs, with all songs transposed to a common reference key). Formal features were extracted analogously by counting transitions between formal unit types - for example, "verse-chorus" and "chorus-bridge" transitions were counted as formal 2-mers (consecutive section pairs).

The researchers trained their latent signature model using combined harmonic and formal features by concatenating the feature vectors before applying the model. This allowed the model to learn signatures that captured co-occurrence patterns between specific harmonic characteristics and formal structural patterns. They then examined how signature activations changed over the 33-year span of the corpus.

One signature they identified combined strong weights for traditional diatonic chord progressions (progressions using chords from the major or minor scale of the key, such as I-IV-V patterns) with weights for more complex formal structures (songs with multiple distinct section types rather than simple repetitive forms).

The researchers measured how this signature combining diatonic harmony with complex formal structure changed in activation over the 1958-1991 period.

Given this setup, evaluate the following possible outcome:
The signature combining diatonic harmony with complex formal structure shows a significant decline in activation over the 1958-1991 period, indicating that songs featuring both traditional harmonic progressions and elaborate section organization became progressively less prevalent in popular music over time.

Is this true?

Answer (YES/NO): YES